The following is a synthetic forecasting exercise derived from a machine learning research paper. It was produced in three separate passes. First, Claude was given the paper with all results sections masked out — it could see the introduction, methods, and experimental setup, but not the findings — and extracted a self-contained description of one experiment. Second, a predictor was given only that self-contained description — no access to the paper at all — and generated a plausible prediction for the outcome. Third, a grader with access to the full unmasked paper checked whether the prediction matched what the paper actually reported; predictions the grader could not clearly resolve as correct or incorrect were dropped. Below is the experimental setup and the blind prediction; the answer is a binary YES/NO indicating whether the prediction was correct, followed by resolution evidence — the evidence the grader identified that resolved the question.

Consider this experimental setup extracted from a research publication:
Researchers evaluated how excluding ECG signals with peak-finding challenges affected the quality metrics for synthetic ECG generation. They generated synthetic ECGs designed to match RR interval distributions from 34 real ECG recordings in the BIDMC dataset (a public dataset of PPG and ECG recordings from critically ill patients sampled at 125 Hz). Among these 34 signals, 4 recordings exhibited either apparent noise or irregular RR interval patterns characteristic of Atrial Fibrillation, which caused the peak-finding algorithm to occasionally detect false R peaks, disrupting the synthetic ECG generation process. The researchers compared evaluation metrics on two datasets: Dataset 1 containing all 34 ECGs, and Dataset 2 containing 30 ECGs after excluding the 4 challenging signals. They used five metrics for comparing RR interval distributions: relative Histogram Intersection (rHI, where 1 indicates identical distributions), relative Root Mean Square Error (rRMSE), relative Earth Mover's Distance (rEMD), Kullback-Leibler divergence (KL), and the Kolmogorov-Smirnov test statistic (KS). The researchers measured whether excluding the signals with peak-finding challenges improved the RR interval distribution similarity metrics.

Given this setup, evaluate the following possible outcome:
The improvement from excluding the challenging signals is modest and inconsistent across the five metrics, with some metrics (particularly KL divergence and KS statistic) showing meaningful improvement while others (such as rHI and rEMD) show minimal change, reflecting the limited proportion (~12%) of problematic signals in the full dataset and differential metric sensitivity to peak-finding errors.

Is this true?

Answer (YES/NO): NO